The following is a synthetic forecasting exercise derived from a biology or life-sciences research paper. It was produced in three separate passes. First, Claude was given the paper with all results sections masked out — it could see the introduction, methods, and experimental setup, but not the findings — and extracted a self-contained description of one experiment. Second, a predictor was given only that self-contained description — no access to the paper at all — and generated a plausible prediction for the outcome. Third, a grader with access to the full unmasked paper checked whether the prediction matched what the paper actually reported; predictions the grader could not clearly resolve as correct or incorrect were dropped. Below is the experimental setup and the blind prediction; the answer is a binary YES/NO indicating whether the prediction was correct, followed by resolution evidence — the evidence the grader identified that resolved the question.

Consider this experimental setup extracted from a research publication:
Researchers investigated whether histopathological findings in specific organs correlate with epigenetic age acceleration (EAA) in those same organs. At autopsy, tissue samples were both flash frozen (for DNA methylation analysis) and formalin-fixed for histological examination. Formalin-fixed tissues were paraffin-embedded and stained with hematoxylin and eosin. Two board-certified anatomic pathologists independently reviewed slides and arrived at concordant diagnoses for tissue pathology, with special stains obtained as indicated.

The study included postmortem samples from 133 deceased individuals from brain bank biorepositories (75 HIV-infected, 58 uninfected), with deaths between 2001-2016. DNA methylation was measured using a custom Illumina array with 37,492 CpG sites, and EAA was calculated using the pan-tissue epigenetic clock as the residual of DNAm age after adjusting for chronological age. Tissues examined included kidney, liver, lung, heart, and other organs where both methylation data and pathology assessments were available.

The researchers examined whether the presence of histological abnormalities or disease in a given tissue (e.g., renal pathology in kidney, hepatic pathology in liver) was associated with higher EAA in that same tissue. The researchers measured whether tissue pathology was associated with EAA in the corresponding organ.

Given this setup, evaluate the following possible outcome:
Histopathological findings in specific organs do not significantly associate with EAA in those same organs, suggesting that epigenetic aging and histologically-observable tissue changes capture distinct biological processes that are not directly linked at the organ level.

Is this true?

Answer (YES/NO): NO